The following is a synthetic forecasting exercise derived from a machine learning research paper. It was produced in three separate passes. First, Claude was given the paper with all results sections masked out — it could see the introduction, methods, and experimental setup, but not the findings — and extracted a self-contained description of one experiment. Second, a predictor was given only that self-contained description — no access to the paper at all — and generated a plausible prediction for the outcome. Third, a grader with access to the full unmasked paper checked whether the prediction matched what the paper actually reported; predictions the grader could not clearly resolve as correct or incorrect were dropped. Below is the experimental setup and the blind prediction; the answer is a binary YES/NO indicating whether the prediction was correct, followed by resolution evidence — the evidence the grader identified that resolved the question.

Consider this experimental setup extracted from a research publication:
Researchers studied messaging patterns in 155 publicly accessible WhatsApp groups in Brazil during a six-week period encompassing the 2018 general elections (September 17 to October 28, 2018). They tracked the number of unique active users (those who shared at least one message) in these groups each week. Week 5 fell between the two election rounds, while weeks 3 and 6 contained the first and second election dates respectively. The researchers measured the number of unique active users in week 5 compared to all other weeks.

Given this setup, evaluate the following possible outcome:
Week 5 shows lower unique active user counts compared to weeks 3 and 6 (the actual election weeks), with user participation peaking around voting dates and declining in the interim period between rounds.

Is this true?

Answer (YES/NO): YES